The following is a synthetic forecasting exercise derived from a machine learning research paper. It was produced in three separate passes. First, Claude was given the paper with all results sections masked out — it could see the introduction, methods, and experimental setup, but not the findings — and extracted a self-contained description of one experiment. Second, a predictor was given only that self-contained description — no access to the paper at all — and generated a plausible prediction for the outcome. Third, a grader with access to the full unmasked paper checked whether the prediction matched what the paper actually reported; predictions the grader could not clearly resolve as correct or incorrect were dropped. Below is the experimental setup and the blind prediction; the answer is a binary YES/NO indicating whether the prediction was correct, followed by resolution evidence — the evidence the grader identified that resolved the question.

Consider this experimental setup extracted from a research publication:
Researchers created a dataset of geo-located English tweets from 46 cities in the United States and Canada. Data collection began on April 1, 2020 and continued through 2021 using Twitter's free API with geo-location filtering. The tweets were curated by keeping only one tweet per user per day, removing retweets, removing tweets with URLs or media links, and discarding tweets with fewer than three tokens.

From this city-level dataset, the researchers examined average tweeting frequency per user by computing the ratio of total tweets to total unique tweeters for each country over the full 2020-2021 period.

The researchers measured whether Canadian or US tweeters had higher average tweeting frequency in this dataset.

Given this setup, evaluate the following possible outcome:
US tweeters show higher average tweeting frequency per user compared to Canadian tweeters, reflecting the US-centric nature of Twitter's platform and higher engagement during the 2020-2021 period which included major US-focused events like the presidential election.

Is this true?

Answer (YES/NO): NO